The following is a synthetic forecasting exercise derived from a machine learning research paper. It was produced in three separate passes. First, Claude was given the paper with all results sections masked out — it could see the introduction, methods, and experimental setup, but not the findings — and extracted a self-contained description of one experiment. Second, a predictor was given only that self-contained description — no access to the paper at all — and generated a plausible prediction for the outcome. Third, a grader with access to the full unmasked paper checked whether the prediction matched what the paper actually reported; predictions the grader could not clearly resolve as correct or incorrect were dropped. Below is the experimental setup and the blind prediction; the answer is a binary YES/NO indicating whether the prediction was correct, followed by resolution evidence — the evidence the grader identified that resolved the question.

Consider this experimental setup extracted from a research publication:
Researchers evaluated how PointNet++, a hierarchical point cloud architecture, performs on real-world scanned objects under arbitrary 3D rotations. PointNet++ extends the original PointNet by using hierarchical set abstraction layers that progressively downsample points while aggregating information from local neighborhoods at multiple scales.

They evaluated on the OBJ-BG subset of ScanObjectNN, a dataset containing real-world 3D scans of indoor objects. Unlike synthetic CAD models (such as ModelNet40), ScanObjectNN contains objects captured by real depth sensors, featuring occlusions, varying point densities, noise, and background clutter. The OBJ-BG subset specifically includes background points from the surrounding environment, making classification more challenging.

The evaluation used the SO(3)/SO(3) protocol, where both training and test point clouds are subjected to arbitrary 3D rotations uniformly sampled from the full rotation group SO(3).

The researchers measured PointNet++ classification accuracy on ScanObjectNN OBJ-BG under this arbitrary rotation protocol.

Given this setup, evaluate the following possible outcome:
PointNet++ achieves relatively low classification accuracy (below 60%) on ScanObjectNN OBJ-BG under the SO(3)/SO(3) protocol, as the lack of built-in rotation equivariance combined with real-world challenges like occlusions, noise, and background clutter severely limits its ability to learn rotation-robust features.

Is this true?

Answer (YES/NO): YES